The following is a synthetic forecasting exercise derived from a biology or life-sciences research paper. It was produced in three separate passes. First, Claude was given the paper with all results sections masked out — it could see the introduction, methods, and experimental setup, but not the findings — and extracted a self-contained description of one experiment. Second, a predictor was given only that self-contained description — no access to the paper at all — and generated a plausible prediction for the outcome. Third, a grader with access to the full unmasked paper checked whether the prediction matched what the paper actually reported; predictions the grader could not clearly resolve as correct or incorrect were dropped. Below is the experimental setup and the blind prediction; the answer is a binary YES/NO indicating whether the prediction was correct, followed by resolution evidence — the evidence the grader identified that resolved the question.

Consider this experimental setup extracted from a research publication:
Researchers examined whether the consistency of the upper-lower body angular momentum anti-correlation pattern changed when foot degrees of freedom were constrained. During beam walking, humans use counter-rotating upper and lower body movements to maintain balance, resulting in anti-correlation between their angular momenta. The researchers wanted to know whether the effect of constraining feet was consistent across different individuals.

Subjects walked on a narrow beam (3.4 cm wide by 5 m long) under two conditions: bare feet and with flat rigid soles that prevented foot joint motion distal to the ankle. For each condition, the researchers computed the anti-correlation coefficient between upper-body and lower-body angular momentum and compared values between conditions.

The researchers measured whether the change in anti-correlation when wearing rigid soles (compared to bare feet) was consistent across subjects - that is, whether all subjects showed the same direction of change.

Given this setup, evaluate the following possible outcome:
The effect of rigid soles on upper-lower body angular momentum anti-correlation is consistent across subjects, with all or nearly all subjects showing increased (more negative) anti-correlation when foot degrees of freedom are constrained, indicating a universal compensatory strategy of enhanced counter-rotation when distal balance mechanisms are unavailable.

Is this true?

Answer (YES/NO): NO